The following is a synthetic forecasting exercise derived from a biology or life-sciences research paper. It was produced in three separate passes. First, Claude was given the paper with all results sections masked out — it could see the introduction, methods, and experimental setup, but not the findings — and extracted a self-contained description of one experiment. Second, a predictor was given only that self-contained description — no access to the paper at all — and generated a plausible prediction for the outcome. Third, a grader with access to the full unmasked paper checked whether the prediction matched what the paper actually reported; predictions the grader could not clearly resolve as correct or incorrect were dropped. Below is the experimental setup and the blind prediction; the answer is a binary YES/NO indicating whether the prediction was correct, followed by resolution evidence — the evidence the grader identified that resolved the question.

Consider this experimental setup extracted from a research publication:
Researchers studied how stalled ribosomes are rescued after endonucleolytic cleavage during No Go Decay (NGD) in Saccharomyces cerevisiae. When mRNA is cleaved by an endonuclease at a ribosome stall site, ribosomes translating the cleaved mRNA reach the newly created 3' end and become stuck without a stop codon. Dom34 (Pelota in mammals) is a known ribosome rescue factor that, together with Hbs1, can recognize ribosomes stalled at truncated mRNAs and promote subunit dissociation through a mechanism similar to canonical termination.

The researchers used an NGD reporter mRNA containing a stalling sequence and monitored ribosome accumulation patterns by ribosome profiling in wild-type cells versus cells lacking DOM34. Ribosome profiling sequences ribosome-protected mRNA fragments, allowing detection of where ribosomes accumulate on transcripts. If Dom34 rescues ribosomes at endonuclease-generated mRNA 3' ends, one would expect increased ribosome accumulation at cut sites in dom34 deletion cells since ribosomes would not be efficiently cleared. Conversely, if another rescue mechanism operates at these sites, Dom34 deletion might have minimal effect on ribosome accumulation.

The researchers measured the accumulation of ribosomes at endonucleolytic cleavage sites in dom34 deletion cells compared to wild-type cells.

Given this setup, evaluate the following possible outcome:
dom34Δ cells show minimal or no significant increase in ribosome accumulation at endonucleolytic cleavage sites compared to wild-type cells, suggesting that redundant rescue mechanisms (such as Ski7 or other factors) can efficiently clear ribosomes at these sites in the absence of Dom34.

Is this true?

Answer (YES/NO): NO